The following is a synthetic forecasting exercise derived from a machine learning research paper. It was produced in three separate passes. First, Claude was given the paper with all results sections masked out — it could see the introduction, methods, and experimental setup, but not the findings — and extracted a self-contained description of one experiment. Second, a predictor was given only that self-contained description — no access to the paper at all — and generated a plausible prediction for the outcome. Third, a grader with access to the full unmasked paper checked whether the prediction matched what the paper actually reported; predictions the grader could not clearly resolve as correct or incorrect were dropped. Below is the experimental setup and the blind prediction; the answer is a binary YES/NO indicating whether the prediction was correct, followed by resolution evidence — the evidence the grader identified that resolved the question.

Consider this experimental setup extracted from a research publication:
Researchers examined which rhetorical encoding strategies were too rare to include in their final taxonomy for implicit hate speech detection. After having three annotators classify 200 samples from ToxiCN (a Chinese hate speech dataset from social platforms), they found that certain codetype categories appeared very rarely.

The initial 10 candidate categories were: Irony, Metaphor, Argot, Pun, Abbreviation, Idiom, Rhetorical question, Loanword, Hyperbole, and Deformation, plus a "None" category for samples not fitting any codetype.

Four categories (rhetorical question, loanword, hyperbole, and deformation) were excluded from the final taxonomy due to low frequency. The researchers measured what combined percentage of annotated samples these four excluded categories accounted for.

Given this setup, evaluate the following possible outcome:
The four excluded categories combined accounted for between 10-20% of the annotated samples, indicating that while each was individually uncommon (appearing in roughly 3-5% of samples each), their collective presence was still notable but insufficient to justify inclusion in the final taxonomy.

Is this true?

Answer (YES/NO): NO